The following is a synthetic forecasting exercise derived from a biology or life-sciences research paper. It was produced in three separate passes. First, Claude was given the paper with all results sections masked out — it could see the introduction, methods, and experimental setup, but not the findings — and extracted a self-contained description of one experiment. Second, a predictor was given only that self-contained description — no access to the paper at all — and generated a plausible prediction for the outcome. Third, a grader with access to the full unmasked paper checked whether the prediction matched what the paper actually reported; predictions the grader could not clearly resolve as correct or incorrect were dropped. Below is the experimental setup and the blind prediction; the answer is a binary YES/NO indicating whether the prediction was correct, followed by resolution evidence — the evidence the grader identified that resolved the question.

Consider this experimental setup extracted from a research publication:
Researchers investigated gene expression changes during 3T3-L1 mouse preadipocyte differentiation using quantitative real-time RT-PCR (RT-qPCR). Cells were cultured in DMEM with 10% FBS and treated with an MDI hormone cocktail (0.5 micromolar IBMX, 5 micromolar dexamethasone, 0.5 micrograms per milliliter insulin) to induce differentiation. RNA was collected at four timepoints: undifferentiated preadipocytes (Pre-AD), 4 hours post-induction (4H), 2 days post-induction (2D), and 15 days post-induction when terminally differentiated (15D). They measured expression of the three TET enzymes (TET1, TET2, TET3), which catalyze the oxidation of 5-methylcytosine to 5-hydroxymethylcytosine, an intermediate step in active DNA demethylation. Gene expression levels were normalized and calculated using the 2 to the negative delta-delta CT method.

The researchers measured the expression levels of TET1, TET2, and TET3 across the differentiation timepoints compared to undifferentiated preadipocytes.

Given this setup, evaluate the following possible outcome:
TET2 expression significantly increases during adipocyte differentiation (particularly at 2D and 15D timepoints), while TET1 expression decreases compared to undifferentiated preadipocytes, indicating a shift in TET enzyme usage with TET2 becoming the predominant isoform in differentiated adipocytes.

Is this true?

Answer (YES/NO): NO